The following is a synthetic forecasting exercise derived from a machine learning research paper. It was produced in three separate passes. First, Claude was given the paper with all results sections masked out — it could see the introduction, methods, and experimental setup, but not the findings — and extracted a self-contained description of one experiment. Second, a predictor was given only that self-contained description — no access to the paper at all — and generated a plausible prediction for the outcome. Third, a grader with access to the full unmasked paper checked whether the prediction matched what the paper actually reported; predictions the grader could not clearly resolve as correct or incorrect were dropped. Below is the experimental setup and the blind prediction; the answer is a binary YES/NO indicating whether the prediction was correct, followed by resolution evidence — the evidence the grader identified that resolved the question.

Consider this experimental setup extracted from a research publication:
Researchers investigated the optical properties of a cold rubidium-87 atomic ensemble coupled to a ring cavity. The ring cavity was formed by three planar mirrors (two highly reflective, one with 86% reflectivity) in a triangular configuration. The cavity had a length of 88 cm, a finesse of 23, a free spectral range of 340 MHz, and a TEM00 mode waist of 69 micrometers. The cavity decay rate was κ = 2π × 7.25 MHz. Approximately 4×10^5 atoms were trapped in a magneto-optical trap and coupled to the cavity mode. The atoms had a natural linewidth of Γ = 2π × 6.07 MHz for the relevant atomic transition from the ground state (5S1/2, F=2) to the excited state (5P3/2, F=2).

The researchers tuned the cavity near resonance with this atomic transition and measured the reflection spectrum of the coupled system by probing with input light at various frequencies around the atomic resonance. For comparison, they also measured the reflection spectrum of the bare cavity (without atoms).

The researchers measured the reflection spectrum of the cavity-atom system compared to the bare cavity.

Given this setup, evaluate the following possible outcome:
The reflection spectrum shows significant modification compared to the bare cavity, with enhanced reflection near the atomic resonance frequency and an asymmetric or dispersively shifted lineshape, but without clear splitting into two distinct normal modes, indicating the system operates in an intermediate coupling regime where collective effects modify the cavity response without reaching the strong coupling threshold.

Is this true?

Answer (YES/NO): NO